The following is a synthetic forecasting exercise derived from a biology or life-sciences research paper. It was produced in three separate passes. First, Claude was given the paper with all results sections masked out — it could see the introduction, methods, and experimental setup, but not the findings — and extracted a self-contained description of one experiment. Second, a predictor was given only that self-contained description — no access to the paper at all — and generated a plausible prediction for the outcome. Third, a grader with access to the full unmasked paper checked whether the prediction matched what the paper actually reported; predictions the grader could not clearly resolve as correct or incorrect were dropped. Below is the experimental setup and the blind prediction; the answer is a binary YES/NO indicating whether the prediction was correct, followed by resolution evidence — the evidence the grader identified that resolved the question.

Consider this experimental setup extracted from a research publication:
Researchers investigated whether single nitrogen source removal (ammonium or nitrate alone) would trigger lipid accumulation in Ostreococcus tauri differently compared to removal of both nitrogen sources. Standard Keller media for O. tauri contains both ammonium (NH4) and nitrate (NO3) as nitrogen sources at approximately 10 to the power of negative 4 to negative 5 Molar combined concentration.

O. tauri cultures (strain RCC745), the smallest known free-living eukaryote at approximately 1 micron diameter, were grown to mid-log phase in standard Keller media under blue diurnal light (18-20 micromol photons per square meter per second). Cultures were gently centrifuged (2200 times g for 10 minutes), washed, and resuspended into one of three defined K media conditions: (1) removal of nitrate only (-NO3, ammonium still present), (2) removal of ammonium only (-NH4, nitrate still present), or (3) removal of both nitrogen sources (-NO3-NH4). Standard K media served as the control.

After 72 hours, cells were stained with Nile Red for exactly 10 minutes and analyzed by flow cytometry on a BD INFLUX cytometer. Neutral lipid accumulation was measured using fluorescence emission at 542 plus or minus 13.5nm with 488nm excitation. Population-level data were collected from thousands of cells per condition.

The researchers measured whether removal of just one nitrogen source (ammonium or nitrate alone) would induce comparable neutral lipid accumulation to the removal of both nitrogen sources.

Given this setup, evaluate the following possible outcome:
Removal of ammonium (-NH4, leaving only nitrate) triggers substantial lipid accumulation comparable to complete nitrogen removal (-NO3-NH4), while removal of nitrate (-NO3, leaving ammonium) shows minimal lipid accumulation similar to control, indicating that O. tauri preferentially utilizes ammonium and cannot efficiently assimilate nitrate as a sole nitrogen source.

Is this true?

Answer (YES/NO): NO